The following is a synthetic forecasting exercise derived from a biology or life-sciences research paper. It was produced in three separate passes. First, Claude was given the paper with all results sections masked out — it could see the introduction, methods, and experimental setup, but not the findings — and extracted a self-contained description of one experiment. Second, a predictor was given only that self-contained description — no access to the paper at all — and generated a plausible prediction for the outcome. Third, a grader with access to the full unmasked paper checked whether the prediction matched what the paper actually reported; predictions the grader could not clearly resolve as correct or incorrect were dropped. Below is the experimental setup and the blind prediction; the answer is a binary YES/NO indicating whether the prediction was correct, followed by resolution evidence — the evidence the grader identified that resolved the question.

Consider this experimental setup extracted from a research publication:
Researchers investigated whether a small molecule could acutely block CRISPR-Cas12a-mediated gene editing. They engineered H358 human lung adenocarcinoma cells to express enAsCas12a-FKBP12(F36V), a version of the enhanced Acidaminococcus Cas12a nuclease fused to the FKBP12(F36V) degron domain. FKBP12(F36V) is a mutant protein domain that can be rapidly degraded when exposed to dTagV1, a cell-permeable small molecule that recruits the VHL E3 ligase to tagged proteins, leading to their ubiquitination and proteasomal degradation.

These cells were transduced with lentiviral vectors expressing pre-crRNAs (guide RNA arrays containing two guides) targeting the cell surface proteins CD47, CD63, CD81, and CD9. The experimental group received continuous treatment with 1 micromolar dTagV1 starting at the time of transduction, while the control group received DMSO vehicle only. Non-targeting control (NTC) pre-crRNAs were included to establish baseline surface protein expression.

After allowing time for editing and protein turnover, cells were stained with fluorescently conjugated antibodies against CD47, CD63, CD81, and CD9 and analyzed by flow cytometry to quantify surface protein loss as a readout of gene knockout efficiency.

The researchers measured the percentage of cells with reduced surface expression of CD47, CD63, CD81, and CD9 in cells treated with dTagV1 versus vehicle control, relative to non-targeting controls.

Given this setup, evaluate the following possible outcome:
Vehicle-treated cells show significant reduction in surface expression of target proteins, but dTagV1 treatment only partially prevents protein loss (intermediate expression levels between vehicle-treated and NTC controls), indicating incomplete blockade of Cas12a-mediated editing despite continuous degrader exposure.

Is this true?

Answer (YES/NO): NO